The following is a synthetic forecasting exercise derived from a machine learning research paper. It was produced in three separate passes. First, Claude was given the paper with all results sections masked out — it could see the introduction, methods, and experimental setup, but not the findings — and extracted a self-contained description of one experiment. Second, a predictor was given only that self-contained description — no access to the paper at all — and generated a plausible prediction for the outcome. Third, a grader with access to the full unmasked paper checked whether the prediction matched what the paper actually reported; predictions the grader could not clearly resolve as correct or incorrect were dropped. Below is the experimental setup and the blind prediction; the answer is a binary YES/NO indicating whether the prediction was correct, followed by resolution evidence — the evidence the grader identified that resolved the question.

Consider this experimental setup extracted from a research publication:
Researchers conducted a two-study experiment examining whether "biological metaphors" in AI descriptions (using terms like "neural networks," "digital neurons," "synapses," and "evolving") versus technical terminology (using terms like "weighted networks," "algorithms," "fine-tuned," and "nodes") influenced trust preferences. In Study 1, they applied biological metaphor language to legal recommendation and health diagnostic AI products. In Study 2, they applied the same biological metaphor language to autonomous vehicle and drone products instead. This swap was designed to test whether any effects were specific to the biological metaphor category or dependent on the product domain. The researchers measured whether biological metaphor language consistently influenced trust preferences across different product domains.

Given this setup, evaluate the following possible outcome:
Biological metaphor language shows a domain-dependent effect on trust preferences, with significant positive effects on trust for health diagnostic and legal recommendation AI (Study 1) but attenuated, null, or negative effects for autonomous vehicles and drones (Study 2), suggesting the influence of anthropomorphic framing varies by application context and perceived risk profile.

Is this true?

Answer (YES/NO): NO